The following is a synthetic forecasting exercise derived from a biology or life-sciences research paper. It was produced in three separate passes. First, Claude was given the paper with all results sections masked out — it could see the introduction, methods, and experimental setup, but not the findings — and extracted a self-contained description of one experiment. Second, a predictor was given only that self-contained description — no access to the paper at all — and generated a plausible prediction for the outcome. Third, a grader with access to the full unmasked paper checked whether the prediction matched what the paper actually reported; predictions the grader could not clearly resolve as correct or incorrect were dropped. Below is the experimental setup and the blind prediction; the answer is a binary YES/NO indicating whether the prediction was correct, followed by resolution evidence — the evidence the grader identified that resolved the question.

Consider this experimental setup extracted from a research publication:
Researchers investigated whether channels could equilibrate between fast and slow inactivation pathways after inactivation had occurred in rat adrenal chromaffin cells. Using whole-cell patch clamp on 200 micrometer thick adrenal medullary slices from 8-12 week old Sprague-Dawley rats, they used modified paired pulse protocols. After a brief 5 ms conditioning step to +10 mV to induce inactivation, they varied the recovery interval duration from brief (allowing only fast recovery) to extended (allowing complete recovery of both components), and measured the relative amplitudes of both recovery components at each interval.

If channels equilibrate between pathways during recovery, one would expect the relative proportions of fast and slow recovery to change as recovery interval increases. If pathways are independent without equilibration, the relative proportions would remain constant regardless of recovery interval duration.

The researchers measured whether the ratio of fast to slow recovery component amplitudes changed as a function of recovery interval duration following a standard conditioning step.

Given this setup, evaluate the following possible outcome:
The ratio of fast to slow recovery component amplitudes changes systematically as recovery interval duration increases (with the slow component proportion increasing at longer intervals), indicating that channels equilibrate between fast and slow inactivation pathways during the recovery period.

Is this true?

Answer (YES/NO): NO